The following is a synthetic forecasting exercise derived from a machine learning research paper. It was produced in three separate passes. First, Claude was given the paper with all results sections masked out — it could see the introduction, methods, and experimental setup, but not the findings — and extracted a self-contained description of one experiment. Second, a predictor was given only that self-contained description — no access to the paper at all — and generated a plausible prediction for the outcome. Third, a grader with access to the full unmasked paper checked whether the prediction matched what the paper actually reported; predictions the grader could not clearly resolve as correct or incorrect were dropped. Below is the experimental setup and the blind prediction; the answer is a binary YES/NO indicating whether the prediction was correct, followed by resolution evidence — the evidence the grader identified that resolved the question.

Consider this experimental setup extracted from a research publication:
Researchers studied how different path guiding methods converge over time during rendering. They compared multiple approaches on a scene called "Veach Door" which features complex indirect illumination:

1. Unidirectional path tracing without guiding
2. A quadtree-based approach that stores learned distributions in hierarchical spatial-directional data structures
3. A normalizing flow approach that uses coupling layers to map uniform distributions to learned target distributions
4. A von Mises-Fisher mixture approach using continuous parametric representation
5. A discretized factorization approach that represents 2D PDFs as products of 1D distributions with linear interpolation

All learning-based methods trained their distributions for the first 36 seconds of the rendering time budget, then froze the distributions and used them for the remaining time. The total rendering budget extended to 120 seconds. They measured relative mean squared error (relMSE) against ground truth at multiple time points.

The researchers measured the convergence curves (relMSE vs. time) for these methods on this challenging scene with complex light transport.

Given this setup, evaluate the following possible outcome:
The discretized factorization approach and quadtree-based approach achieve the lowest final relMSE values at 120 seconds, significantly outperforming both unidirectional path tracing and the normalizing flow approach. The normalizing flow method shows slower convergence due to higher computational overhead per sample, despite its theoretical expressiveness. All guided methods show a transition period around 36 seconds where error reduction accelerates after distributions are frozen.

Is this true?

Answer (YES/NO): NO